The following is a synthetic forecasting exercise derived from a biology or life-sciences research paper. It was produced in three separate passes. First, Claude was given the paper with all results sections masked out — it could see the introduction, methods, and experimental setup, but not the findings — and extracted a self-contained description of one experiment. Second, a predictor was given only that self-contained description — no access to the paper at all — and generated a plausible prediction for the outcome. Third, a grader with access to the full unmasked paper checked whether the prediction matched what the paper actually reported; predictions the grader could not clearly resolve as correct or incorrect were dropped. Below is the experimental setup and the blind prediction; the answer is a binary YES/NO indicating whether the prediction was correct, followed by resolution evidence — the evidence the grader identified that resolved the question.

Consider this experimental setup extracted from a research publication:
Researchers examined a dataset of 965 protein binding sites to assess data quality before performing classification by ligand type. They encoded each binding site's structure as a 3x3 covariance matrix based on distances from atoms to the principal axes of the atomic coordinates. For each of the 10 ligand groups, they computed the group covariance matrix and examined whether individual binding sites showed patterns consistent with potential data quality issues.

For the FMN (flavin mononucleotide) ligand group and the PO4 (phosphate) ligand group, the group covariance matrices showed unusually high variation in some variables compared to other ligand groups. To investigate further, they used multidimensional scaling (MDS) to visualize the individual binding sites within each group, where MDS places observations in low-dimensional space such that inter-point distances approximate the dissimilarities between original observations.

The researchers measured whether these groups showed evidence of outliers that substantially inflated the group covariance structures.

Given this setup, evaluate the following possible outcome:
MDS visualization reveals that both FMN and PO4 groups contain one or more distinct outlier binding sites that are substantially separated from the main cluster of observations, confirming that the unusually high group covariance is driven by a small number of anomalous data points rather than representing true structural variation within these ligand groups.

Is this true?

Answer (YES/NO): YES